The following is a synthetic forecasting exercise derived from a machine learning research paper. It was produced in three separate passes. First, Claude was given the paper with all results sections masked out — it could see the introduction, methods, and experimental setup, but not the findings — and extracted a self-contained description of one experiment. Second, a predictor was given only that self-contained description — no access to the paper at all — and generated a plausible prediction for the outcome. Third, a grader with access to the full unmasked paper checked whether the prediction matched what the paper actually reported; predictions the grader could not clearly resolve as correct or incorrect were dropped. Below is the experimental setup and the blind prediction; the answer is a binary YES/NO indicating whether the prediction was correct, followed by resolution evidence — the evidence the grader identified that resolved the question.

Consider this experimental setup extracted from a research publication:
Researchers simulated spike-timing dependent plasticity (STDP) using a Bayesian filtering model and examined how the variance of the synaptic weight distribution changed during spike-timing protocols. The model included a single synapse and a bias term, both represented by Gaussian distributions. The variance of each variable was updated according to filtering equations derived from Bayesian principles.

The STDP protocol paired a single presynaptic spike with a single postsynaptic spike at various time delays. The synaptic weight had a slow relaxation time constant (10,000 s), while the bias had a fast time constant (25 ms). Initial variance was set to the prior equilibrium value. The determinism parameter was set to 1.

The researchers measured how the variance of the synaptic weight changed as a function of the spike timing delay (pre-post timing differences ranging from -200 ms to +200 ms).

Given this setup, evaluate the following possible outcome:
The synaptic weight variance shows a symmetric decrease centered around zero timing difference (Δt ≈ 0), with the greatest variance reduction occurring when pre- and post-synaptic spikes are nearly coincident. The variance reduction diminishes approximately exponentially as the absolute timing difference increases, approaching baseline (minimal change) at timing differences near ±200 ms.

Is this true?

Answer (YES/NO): NO